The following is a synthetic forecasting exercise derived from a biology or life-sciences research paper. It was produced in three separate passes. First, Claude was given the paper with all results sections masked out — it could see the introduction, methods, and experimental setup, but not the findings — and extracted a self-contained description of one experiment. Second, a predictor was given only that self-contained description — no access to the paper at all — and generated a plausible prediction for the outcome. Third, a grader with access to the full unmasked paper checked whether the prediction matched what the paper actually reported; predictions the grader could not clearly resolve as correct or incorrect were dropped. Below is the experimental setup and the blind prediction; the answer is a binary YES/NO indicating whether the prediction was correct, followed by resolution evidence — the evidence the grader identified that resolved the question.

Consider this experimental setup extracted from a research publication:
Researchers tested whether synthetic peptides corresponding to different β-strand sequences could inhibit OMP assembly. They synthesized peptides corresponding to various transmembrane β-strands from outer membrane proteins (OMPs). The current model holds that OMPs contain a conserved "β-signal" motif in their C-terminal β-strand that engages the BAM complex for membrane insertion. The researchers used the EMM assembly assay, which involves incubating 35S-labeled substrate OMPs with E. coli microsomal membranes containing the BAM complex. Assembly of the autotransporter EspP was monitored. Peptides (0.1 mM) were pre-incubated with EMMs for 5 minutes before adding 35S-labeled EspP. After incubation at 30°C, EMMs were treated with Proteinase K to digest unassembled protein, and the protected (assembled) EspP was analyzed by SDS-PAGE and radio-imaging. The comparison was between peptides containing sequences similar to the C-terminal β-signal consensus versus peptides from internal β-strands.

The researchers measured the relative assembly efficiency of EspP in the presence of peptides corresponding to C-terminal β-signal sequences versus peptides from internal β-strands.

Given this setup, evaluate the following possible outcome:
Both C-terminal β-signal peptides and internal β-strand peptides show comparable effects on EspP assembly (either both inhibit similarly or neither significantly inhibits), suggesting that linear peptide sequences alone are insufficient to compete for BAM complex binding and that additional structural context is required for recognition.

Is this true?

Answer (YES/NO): NO